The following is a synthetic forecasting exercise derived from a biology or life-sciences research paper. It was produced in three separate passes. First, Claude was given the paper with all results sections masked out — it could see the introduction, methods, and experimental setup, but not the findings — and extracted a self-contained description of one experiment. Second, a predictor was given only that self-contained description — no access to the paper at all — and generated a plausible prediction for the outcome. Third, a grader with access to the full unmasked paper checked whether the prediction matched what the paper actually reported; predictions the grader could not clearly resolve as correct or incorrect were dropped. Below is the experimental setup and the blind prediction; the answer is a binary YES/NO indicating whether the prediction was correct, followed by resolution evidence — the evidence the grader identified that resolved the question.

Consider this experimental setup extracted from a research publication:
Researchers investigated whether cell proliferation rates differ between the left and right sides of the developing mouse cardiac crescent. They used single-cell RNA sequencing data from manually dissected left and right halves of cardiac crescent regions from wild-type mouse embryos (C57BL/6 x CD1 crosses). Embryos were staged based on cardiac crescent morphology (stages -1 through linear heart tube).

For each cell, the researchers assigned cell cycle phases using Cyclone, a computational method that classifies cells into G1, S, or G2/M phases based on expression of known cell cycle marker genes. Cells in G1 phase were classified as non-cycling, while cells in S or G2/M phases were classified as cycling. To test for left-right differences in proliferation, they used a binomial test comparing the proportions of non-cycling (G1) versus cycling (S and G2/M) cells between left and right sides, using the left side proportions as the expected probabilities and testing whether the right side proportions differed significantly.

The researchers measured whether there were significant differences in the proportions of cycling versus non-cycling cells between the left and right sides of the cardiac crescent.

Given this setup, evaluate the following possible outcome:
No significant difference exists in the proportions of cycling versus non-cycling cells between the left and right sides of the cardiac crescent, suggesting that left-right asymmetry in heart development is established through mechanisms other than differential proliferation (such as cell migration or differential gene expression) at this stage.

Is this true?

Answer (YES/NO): NO